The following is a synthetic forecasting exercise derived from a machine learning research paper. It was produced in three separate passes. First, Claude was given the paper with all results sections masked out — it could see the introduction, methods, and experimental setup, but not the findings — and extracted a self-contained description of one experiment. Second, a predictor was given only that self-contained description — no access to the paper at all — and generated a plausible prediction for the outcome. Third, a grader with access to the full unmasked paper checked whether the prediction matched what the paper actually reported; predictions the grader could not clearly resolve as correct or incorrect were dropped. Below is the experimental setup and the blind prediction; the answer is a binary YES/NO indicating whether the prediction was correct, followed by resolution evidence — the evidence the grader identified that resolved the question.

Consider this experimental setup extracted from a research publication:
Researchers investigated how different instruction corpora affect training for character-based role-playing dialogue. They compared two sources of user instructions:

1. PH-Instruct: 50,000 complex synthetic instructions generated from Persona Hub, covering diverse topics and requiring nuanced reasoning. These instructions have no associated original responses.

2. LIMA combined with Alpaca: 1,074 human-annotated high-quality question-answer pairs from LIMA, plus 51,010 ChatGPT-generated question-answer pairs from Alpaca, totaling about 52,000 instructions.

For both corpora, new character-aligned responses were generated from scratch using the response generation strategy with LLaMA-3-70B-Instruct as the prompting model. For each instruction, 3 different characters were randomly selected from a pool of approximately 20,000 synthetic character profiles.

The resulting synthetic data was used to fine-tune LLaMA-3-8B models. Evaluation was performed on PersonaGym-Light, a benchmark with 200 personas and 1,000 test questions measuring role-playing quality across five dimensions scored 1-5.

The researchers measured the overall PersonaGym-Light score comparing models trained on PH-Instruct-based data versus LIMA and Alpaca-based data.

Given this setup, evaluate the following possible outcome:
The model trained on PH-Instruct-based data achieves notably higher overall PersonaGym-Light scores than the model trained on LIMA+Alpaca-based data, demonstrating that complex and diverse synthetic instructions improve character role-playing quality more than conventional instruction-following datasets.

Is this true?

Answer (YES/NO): NO